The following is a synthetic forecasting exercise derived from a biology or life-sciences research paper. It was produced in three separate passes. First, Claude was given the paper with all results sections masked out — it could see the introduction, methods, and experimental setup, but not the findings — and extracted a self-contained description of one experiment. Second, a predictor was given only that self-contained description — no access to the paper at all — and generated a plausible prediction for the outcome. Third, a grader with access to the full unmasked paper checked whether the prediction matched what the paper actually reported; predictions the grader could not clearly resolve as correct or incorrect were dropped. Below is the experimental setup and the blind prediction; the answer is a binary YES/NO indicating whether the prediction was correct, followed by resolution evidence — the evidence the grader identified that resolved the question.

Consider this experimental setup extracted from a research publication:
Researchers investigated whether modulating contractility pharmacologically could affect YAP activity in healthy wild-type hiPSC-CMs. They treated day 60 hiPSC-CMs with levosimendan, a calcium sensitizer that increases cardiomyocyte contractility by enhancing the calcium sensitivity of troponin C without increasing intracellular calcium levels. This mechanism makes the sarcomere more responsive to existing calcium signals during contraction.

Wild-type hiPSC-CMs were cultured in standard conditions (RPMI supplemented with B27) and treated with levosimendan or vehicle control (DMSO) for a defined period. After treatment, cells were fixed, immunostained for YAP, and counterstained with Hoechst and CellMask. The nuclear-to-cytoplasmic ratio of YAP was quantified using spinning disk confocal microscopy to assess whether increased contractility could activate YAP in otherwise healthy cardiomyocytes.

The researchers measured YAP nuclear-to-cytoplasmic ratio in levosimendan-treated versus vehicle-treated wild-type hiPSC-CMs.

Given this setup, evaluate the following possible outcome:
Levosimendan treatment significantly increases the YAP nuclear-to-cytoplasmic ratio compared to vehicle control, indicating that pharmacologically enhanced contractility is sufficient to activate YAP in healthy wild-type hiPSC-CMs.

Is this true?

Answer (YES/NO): YES